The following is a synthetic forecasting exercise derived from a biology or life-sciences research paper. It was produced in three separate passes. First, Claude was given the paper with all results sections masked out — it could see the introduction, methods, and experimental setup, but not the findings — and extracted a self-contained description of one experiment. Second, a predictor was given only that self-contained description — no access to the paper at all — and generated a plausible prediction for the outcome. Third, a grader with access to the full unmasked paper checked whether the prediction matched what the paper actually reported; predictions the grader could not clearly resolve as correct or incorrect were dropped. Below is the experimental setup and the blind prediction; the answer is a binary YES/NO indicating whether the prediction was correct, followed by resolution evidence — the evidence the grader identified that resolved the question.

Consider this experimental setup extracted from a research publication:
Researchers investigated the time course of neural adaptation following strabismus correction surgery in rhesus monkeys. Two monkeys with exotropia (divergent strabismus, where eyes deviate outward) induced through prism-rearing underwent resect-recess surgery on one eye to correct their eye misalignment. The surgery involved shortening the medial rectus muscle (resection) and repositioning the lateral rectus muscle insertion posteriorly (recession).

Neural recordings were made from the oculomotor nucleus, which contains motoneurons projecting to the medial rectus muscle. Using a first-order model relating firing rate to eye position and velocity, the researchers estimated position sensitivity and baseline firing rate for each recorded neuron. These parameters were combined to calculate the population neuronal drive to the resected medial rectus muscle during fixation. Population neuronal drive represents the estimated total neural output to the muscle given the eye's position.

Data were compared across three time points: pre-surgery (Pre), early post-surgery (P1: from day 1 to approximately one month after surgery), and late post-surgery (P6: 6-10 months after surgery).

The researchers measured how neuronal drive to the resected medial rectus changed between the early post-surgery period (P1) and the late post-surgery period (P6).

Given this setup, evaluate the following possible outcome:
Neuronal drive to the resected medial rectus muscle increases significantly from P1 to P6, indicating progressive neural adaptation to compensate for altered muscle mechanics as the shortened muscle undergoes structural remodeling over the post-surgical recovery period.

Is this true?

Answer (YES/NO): NO